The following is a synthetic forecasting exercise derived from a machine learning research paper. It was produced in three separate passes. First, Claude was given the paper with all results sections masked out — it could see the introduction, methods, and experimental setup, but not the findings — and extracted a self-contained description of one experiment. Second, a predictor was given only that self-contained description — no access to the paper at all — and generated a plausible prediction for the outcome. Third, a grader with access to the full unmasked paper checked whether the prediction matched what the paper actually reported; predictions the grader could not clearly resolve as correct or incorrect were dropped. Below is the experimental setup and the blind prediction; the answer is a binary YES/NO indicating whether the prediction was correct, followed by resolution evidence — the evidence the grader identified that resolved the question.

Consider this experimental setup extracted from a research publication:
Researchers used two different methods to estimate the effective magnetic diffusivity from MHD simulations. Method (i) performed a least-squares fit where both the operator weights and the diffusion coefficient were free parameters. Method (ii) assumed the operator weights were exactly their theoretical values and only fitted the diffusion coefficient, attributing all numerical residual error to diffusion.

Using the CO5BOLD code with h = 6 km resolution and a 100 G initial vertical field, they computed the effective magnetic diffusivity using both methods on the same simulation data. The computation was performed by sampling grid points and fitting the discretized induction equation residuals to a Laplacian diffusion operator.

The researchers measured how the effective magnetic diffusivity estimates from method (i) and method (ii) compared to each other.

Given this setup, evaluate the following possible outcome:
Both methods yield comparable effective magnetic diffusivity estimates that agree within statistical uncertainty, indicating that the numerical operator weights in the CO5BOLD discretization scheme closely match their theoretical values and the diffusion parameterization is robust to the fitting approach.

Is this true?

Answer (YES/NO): NO